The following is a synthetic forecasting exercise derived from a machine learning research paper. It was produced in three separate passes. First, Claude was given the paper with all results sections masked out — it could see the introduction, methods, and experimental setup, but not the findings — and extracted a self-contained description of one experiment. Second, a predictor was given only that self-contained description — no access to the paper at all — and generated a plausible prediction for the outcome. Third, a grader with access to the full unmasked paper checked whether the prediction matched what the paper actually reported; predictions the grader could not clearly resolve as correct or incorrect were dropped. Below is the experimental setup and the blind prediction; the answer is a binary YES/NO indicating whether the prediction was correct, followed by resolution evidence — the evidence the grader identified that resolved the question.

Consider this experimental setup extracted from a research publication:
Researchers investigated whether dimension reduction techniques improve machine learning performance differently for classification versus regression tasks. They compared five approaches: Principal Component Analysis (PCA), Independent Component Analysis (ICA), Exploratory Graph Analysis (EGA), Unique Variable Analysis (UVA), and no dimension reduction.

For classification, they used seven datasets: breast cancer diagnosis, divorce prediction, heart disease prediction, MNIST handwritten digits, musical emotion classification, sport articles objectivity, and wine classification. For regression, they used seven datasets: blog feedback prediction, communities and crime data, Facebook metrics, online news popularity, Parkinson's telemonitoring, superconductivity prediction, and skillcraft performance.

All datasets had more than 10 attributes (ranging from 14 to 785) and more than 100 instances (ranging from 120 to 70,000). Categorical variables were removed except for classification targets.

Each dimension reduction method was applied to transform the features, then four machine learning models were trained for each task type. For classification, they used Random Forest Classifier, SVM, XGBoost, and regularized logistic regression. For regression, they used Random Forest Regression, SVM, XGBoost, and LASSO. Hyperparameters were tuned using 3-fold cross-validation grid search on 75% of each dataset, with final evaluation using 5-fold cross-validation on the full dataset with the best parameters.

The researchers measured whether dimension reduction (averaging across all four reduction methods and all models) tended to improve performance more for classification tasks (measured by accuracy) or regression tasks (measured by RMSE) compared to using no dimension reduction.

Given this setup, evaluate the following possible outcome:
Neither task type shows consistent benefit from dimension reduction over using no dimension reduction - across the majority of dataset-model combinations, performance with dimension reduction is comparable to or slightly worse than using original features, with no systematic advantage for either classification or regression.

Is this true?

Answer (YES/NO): NO